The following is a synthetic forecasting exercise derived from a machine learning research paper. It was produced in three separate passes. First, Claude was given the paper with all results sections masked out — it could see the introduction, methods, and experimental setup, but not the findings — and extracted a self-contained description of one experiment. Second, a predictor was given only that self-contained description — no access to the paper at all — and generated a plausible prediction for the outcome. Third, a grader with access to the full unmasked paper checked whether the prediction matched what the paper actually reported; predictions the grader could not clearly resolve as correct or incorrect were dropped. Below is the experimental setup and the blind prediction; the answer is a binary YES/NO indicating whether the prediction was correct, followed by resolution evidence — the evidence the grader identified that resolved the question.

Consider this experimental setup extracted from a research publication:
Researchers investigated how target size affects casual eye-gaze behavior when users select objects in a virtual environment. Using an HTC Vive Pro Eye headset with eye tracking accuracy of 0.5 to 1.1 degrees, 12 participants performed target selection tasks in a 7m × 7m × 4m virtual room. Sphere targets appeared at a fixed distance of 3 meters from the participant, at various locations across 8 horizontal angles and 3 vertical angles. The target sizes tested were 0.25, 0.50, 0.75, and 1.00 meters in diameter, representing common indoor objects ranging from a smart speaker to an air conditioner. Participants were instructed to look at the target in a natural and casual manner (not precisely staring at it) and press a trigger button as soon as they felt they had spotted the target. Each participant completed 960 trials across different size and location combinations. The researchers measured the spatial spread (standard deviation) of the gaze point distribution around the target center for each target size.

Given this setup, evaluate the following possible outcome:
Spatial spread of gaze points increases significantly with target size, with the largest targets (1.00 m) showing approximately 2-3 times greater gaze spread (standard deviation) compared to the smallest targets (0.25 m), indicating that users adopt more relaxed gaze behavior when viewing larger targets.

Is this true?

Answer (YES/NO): NO